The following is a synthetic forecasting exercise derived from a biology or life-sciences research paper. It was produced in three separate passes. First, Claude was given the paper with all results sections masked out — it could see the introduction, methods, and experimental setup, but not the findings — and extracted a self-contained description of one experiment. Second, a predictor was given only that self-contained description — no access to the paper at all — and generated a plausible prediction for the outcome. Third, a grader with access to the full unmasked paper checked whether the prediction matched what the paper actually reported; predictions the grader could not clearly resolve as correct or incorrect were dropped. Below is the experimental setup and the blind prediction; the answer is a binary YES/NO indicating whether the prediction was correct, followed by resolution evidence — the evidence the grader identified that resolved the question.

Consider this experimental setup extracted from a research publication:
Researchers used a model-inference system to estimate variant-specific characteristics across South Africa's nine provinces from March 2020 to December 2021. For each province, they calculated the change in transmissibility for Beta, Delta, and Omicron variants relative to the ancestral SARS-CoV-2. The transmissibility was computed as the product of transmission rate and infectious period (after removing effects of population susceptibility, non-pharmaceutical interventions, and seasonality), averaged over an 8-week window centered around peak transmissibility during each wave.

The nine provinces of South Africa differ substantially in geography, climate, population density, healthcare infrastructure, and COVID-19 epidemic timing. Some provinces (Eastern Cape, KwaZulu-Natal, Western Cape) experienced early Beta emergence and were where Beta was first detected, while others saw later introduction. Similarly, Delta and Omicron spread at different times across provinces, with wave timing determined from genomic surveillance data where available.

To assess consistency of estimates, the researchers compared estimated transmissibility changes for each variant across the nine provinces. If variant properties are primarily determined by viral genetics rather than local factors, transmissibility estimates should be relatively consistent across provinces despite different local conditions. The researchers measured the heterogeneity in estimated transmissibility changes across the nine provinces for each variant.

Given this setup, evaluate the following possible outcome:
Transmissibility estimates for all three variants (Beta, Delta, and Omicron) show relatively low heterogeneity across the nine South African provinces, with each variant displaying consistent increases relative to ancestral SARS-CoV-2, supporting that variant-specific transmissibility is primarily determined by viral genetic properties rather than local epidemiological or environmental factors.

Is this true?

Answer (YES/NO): NO